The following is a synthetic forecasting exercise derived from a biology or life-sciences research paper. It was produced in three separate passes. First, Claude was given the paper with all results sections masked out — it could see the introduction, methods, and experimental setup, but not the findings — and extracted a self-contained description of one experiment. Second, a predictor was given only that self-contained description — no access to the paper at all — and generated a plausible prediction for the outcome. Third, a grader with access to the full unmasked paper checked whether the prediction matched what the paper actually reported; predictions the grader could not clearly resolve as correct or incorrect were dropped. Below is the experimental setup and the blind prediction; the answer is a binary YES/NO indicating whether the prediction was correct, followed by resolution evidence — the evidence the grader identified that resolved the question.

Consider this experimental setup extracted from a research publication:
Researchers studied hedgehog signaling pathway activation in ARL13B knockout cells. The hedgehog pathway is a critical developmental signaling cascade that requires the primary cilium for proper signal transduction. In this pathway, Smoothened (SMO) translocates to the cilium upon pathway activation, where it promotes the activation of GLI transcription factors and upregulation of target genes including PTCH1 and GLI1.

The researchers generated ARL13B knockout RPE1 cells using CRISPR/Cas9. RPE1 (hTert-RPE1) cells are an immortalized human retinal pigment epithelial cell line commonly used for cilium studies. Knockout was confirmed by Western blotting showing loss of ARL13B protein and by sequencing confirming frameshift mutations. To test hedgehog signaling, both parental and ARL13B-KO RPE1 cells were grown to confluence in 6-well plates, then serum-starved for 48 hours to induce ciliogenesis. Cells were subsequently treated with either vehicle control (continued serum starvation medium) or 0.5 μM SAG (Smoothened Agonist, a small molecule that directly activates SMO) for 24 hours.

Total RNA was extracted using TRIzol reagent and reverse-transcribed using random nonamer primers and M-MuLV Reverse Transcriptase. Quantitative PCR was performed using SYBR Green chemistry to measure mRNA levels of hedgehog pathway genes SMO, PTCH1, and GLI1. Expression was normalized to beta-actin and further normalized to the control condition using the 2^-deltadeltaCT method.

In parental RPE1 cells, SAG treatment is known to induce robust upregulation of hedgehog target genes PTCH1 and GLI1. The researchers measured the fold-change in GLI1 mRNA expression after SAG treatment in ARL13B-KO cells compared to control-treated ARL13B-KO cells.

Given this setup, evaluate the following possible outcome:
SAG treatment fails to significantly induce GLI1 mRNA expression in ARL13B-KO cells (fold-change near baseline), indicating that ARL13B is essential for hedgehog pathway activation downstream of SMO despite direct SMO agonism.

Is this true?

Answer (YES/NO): YES